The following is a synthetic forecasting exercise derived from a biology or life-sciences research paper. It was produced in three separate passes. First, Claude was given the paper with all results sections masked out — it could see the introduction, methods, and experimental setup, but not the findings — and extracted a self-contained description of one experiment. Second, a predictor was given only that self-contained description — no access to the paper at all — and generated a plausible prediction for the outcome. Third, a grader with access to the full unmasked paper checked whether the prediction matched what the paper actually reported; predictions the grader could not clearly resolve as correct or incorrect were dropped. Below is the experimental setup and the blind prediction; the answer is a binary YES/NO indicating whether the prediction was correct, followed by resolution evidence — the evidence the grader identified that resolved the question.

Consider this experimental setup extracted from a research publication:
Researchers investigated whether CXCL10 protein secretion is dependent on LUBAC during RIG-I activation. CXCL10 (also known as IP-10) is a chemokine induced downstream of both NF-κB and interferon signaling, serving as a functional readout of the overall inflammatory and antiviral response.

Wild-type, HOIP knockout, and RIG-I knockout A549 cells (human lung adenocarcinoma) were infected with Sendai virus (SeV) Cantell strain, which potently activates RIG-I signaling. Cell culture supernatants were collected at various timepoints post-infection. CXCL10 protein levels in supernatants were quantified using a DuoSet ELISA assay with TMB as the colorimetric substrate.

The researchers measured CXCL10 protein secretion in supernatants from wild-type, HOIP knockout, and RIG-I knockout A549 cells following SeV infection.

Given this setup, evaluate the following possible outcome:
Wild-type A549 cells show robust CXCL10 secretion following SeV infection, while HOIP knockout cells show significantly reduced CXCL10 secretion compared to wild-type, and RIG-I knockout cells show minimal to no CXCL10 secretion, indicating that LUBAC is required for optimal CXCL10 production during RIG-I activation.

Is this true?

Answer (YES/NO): YES